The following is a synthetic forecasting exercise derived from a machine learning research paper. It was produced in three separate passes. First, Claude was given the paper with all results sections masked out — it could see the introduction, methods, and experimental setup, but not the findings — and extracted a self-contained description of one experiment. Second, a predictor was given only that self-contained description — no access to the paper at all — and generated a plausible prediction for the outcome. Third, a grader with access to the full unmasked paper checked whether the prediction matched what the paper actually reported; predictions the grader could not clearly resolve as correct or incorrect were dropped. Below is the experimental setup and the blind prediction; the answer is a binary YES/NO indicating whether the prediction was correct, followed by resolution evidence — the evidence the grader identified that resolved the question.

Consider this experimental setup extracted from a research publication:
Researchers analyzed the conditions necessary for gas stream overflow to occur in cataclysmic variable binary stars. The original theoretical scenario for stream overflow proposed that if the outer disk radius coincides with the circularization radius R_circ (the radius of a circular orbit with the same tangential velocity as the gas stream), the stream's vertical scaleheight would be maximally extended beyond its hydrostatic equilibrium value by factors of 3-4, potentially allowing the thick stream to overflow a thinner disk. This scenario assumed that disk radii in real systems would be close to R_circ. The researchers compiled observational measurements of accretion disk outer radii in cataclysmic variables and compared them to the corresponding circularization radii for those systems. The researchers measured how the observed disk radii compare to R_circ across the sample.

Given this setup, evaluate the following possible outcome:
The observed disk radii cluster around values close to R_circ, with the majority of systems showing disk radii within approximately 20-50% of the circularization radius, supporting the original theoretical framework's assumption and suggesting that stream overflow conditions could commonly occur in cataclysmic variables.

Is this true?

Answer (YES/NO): NO